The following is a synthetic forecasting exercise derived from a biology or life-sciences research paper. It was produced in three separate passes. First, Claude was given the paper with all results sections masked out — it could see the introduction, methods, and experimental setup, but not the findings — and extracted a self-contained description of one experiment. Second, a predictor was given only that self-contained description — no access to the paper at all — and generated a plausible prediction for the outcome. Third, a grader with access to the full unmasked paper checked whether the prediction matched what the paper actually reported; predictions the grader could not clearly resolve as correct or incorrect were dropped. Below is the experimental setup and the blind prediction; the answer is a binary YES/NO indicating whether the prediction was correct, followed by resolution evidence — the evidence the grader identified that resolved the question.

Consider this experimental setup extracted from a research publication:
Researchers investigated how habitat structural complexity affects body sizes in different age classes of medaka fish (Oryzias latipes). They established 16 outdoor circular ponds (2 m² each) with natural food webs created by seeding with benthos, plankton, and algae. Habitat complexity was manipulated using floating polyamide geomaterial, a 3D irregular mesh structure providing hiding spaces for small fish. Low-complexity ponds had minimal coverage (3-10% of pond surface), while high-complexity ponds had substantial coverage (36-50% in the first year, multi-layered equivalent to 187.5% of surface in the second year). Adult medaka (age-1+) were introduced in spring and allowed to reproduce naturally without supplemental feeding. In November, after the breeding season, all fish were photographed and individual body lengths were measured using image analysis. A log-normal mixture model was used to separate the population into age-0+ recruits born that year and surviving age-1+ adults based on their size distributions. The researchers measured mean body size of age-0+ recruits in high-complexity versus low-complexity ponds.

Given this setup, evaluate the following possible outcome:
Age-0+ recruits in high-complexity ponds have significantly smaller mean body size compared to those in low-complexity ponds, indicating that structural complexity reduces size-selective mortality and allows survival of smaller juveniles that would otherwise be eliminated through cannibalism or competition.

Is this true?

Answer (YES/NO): YES